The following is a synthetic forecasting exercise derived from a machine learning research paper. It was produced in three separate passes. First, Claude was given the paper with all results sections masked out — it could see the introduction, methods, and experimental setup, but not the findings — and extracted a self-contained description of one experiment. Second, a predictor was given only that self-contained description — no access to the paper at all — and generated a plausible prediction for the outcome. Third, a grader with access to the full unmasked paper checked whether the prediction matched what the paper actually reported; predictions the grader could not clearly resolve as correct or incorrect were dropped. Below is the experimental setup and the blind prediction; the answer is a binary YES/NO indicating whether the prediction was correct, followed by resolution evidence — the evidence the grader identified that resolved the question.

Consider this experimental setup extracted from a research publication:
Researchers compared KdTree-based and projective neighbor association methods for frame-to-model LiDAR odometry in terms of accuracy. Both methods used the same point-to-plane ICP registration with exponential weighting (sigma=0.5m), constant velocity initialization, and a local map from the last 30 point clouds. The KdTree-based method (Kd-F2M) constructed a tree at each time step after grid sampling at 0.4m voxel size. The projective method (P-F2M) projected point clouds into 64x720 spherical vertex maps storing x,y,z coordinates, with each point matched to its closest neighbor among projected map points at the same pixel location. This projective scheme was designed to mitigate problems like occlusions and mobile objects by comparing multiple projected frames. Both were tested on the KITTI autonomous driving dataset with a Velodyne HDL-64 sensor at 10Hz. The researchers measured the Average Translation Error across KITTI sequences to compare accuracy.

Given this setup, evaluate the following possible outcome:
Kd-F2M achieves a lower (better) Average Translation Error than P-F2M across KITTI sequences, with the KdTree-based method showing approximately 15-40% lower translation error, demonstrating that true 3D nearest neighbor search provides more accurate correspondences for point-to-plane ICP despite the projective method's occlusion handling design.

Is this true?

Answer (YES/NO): NO